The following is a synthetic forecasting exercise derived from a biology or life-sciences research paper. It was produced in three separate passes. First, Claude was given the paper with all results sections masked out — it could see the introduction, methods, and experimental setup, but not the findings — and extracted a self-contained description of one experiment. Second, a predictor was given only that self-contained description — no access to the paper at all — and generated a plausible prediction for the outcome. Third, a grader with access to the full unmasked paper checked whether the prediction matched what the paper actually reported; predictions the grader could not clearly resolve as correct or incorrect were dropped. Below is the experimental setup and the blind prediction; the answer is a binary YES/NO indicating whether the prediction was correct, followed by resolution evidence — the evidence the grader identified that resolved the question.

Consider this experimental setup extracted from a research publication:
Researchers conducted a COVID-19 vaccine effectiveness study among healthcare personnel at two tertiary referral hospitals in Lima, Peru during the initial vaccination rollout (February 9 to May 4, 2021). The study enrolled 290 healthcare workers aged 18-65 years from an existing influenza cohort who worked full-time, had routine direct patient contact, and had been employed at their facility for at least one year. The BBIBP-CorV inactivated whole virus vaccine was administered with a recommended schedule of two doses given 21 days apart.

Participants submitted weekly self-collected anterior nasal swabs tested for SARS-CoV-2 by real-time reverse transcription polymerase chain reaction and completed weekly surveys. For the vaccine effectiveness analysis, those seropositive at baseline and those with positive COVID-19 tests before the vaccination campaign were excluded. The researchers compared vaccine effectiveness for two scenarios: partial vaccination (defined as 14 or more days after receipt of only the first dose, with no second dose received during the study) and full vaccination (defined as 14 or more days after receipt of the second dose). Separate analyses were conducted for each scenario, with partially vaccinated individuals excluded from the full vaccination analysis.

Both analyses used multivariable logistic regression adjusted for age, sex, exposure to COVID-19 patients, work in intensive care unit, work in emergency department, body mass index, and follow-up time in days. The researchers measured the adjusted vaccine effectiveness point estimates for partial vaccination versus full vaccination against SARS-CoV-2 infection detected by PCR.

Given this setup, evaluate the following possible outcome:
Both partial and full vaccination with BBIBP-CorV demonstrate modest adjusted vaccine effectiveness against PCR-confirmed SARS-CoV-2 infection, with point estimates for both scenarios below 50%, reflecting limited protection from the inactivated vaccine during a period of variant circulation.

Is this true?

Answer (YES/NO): NO